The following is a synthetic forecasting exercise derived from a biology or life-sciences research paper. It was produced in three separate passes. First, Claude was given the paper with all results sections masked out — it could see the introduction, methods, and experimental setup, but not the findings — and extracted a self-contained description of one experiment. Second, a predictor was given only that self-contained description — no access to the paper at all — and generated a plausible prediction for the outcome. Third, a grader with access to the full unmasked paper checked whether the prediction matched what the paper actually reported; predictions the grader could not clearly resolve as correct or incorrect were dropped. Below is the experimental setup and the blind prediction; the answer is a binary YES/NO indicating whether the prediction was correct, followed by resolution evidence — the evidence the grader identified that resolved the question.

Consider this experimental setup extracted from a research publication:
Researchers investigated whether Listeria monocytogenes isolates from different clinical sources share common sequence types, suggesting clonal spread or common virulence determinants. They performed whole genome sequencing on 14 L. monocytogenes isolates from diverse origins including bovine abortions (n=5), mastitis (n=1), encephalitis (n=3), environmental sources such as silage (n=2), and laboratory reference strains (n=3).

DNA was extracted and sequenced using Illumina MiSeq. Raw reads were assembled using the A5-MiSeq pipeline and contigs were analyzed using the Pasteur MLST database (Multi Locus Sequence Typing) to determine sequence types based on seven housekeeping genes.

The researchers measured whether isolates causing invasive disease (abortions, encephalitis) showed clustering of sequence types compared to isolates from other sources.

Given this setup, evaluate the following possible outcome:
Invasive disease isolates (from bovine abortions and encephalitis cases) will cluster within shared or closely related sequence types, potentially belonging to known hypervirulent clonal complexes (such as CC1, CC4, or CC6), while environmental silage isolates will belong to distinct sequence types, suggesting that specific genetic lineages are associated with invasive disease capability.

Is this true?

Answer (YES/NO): NO